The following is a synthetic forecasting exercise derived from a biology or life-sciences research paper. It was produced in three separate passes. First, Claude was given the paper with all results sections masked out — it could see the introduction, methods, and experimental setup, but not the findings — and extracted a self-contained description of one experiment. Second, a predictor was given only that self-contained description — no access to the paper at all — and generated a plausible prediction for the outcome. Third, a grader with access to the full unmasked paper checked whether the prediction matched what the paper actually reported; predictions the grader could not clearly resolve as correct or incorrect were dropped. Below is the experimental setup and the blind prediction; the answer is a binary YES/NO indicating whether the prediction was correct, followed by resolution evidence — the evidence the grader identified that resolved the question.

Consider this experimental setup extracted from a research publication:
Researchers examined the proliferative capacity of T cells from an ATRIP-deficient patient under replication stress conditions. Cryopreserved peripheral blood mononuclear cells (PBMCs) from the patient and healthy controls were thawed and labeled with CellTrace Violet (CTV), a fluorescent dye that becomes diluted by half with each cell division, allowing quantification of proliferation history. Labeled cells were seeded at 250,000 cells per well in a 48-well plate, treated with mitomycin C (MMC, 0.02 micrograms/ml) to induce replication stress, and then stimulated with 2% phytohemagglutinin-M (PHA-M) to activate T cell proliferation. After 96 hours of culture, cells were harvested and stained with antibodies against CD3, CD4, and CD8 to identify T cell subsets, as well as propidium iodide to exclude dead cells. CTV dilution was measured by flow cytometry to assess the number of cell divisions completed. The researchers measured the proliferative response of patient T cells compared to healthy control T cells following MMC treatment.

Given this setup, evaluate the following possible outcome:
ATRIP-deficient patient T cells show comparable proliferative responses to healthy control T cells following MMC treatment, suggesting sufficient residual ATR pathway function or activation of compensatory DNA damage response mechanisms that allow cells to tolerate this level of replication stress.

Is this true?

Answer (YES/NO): NO